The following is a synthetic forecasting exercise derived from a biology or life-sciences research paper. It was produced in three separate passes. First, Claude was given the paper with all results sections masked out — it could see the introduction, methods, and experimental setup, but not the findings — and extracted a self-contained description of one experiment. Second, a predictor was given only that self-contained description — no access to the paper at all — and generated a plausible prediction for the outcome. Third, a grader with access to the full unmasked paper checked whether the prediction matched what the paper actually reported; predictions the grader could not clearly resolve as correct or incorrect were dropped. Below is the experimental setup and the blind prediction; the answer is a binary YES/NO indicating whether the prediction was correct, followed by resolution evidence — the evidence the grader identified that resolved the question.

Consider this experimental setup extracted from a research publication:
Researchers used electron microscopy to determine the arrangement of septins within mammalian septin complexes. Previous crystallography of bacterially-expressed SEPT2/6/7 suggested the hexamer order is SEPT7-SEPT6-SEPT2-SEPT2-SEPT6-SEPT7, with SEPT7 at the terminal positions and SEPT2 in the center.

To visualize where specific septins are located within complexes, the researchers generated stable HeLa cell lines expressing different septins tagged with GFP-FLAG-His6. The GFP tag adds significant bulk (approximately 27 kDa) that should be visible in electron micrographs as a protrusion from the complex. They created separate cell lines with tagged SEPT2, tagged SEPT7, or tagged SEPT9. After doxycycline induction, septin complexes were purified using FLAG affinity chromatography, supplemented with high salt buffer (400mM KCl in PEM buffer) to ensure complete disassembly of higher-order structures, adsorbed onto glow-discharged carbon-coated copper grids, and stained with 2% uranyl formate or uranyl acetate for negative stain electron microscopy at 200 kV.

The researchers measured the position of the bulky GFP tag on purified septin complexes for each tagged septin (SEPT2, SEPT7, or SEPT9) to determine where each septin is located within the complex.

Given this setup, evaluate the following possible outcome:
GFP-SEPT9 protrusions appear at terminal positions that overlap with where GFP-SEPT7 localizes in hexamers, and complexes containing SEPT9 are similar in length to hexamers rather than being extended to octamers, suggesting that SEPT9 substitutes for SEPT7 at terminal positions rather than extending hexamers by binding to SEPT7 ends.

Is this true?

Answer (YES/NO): NO